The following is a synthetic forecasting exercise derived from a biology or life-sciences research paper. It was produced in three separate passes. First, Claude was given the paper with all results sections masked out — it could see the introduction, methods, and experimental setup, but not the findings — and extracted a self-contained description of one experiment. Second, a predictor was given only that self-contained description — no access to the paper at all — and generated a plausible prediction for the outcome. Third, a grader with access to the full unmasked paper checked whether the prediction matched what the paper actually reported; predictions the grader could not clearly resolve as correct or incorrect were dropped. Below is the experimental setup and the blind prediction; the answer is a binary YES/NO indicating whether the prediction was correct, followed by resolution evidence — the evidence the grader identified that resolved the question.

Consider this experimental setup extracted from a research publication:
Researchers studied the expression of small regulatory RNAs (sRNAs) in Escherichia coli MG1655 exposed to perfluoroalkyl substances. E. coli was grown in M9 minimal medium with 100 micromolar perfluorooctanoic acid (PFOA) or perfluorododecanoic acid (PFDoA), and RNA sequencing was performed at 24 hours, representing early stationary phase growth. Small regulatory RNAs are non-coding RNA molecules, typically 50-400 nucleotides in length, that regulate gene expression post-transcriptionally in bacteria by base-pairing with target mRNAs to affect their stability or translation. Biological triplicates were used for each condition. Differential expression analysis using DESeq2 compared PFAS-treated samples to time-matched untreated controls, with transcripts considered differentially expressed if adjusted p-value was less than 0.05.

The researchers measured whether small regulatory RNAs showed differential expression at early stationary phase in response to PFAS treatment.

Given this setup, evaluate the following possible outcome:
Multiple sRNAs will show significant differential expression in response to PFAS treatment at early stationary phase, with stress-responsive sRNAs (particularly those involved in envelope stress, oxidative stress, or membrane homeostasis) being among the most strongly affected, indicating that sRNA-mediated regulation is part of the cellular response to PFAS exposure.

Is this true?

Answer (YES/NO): NO